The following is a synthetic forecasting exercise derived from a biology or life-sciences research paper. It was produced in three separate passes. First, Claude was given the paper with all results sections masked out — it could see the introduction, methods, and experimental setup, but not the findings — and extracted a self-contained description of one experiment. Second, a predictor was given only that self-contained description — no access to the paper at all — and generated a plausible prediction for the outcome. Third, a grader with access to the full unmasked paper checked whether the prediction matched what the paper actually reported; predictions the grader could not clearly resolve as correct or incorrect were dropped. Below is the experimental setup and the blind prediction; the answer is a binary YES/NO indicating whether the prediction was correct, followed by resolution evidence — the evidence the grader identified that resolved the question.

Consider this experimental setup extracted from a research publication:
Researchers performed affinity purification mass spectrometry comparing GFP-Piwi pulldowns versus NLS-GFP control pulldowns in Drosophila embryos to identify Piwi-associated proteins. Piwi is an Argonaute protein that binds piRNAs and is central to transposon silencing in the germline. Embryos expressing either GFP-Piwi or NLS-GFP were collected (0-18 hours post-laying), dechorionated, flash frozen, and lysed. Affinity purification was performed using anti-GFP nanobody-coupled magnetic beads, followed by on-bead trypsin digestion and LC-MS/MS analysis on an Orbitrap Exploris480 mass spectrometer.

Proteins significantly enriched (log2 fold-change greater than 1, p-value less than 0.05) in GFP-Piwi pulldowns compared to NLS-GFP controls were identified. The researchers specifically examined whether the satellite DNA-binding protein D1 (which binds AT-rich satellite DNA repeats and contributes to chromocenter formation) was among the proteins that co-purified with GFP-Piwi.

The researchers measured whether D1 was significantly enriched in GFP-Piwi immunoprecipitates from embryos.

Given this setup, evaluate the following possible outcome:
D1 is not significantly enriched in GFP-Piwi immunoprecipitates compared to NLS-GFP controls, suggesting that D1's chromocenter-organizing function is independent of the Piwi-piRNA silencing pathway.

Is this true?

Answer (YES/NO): NO